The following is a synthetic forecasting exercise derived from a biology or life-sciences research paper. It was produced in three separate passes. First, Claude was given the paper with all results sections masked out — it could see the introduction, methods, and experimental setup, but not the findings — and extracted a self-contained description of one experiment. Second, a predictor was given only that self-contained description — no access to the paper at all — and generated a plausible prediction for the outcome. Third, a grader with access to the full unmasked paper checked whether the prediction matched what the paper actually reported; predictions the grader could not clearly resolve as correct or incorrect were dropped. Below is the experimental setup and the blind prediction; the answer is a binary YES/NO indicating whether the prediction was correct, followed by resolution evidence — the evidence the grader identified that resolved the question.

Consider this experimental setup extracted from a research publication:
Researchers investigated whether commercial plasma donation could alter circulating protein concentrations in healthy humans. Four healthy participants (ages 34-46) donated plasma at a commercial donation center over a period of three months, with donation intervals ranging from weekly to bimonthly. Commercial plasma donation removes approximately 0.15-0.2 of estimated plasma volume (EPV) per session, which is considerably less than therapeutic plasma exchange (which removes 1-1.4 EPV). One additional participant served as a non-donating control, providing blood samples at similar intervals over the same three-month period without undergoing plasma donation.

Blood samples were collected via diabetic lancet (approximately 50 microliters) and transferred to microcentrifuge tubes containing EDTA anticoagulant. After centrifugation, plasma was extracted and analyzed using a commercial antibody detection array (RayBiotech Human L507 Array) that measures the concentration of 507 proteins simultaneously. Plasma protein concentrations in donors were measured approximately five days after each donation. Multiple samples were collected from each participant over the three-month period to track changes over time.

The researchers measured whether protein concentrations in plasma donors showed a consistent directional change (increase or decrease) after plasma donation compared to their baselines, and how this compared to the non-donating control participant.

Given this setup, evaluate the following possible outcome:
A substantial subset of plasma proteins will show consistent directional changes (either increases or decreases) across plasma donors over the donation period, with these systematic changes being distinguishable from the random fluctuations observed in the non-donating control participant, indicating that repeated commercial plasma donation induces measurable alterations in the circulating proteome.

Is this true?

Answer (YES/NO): YES